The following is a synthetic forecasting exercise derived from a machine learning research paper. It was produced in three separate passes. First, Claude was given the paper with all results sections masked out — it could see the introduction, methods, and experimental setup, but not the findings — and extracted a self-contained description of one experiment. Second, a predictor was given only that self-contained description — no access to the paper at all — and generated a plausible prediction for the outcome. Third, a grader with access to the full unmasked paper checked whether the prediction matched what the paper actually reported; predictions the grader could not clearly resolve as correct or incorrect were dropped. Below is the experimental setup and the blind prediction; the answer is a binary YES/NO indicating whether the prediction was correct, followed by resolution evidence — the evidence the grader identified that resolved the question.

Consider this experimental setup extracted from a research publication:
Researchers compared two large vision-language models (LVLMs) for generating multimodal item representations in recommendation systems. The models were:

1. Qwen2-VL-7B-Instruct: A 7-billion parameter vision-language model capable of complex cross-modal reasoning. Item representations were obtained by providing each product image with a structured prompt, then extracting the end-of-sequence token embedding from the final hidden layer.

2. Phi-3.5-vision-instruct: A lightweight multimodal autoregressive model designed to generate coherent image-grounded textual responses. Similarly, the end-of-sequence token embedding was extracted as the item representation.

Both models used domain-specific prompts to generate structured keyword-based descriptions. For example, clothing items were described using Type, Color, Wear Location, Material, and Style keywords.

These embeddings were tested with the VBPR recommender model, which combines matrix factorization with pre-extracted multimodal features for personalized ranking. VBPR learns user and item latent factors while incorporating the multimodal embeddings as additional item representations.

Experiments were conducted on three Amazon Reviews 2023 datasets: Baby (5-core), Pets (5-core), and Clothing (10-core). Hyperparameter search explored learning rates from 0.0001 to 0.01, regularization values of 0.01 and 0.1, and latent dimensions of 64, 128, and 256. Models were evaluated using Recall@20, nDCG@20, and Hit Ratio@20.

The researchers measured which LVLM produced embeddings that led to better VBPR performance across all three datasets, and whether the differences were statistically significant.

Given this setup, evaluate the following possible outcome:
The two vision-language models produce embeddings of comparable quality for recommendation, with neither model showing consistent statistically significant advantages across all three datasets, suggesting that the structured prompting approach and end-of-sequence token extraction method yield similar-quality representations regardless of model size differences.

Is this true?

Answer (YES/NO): NO